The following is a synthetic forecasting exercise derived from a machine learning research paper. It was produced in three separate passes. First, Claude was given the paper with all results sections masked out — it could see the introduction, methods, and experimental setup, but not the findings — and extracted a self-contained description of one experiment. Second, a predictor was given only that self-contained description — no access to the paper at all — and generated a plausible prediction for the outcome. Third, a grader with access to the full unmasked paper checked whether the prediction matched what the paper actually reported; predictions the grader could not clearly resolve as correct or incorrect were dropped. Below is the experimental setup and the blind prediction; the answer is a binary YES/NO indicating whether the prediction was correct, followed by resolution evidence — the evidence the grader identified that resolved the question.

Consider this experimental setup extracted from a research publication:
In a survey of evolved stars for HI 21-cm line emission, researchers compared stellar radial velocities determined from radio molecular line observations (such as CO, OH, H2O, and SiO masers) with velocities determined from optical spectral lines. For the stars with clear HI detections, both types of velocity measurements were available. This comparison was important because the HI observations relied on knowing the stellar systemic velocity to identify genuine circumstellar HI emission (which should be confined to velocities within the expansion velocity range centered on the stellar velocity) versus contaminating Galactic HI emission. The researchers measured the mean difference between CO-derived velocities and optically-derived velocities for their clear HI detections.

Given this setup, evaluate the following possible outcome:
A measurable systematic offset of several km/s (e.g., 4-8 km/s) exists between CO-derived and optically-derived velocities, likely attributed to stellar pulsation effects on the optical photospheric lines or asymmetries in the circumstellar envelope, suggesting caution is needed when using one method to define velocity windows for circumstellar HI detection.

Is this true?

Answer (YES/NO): NO